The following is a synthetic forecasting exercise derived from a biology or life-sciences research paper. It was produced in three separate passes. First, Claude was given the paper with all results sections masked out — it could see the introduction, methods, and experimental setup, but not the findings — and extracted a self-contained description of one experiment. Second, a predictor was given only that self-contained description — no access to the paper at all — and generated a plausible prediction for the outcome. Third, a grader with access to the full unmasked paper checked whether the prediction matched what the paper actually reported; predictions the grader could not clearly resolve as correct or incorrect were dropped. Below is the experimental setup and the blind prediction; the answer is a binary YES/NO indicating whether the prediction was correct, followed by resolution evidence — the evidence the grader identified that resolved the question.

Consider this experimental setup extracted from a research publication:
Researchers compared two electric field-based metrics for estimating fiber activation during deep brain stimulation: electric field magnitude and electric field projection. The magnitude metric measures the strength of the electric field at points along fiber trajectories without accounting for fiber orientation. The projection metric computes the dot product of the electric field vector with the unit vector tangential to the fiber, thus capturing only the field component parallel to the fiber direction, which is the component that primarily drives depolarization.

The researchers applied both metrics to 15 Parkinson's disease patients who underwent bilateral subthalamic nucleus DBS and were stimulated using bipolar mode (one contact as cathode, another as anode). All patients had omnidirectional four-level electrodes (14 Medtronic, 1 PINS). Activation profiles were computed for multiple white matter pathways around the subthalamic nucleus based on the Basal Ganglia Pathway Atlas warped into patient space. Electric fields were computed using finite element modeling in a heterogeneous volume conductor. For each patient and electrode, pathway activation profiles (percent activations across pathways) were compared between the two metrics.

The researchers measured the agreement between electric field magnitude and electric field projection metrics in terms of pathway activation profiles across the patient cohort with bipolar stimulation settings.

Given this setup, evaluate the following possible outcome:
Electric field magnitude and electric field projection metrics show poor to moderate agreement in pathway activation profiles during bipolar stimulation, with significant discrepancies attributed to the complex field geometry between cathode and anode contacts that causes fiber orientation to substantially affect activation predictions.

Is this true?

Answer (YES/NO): NO